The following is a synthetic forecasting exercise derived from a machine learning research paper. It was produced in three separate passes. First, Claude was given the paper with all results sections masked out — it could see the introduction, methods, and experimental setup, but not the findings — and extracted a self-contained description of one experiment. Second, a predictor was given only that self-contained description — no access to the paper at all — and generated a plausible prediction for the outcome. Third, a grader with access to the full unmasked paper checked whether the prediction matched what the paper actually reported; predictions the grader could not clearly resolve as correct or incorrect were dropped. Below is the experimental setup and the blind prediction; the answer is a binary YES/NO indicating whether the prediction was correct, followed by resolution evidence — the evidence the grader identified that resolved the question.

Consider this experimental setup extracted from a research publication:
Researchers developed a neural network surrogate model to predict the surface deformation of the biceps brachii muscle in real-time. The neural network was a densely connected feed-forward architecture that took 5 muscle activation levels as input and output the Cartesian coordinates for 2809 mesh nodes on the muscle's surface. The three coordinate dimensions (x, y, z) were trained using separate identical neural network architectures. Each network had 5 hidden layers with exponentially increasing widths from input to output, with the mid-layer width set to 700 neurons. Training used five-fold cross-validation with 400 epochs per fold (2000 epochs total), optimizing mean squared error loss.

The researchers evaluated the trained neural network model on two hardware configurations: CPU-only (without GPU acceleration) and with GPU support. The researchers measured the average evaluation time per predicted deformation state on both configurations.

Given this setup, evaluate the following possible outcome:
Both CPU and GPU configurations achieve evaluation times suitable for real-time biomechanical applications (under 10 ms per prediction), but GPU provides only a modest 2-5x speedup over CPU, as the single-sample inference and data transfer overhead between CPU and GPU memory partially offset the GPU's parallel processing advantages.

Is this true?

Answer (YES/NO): YES